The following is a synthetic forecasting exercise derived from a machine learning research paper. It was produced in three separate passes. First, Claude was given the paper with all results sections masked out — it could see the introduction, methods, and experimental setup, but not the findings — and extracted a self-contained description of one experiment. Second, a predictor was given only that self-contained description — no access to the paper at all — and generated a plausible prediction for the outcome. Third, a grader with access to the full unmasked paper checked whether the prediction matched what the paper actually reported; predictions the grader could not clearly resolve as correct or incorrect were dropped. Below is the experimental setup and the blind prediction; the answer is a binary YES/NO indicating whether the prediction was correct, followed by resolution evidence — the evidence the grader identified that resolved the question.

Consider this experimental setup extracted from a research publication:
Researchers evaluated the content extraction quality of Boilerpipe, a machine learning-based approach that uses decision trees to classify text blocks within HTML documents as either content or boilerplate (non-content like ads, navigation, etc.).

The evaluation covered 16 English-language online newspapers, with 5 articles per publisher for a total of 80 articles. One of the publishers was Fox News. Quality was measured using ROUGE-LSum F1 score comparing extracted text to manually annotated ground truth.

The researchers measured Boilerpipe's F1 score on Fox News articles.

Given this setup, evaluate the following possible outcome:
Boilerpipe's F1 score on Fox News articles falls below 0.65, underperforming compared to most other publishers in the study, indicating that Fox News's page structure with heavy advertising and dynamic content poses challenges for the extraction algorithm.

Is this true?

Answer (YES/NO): YES